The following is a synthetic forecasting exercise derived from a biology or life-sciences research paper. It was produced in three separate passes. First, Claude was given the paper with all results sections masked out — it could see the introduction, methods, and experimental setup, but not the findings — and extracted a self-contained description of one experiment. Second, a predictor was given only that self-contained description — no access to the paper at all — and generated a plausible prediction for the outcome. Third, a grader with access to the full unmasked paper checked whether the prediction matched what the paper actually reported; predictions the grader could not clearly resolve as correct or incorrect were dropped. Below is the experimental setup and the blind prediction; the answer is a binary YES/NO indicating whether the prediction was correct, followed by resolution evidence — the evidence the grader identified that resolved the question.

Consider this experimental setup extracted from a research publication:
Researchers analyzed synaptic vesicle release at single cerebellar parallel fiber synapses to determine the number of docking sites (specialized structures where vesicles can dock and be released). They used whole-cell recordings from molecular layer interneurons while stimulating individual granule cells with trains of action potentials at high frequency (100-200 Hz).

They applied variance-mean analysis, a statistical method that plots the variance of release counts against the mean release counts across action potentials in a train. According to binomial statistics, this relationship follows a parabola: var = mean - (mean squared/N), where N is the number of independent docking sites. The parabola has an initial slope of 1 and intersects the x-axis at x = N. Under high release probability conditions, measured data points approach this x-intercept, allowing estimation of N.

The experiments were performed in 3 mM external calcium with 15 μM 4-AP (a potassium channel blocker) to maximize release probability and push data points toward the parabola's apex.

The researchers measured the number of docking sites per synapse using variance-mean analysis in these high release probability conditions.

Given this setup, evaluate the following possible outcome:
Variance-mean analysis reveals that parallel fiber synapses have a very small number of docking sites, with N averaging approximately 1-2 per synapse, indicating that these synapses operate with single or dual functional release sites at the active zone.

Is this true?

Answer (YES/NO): NO